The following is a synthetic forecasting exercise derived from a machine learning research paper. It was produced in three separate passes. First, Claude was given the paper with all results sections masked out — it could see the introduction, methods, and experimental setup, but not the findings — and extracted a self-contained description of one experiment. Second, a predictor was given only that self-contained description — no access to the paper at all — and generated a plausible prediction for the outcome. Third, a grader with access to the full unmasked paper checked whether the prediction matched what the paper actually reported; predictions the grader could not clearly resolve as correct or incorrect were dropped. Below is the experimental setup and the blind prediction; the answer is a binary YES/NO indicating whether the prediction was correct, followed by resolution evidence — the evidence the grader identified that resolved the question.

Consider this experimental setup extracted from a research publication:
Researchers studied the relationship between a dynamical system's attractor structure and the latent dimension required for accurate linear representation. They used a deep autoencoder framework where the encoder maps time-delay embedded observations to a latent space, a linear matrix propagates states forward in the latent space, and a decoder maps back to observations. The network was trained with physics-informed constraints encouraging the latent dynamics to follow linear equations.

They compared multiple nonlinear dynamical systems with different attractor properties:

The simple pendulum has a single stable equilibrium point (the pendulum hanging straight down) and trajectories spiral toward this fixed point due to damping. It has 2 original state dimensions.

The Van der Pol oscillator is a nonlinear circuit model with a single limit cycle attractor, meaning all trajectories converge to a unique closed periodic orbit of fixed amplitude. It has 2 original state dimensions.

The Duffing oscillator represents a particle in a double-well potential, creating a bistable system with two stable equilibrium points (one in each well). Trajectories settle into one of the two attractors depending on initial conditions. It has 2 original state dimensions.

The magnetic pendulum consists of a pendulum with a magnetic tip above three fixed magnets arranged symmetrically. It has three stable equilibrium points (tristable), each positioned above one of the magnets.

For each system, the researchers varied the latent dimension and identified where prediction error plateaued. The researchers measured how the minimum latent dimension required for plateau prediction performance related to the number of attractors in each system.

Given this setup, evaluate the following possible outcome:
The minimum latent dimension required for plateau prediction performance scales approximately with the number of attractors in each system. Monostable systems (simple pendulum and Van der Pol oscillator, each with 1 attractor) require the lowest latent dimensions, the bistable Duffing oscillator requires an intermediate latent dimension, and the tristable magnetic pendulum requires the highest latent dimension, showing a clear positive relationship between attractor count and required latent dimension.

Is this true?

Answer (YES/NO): NO